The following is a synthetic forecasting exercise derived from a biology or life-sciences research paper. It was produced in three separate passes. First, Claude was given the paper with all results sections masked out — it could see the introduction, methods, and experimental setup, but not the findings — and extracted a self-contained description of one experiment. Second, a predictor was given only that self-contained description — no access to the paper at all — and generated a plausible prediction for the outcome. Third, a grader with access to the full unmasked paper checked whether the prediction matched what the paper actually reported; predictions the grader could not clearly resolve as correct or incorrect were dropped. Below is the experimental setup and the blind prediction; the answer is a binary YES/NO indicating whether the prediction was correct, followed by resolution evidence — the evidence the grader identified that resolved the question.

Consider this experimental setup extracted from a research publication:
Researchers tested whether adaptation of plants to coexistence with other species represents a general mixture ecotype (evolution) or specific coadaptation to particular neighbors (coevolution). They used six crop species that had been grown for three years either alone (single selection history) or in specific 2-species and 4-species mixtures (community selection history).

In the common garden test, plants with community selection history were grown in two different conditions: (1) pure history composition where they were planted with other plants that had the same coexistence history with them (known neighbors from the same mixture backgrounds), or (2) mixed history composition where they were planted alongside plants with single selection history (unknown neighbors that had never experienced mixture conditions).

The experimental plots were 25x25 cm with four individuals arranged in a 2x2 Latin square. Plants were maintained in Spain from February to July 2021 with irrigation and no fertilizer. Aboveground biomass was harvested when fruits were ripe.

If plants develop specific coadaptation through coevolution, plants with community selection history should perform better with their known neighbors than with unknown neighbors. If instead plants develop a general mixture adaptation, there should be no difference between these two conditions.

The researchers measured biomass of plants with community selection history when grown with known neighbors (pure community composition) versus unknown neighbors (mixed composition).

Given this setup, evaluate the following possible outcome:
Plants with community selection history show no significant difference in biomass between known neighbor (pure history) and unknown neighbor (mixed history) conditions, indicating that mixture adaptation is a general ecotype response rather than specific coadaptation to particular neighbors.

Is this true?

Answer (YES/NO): NO